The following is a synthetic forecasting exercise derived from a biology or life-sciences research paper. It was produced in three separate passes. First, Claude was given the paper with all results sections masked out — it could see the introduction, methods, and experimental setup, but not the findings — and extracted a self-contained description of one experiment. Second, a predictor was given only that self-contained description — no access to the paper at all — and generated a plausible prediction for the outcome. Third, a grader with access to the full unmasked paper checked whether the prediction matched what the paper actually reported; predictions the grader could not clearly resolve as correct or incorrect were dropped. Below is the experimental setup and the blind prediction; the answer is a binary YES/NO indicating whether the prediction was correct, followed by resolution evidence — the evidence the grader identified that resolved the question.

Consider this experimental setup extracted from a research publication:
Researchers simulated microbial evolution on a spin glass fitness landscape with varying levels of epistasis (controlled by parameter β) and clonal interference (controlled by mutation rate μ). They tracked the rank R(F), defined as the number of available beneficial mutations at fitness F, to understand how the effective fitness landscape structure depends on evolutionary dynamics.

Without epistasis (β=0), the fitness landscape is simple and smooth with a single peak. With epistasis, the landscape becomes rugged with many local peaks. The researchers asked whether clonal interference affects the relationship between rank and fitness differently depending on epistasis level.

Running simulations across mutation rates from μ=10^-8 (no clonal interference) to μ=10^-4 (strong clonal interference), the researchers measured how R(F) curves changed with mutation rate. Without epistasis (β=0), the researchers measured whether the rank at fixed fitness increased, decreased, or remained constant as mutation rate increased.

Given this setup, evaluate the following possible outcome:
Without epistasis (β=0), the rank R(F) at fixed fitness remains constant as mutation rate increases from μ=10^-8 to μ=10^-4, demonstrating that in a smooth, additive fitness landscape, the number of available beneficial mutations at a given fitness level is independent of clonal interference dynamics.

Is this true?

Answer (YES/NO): NO